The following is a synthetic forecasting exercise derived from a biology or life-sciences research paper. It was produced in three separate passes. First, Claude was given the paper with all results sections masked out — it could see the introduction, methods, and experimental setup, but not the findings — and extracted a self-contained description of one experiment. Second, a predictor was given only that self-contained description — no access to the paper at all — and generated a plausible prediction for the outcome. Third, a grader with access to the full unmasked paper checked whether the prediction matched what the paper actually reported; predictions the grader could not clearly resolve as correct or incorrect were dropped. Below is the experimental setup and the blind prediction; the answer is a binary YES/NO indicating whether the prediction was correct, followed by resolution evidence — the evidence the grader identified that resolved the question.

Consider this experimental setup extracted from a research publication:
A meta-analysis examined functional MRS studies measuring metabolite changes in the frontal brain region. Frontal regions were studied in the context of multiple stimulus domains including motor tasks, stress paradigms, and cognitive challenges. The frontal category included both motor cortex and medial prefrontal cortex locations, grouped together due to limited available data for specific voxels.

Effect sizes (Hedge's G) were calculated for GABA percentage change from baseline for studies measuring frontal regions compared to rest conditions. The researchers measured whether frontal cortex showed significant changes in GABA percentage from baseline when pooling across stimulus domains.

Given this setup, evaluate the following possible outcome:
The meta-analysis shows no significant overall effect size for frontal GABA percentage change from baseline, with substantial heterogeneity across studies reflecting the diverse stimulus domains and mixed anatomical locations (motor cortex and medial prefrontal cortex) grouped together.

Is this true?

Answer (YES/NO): NO